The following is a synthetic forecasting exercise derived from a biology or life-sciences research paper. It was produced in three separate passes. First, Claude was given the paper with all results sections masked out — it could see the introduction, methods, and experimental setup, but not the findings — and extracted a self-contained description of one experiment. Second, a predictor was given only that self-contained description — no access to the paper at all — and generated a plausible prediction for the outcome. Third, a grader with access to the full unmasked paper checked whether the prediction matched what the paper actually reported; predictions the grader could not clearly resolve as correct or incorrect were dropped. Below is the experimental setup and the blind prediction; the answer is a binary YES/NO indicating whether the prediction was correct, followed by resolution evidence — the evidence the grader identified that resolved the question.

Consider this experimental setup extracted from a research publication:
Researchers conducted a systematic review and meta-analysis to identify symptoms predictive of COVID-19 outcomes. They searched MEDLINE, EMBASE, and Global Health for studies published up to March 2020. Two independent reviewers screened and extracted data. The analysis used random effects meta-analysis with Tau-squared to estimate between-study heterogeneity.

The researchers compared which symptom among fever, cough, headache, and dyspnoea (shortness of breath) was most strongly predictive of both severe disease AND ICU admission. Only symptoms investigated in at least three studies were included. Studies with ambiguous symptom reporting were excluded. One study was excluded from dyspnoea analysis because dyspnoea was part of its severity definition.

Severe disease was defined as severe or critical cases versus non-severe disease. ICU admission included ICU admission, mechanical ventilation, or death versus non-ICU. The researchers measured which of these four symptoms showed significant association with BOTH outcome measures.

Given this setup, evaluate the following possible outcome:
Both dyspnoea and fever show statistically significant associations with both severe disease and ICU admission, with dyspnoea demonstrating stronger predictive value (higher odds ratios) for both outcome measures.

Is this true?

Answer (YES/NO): NO